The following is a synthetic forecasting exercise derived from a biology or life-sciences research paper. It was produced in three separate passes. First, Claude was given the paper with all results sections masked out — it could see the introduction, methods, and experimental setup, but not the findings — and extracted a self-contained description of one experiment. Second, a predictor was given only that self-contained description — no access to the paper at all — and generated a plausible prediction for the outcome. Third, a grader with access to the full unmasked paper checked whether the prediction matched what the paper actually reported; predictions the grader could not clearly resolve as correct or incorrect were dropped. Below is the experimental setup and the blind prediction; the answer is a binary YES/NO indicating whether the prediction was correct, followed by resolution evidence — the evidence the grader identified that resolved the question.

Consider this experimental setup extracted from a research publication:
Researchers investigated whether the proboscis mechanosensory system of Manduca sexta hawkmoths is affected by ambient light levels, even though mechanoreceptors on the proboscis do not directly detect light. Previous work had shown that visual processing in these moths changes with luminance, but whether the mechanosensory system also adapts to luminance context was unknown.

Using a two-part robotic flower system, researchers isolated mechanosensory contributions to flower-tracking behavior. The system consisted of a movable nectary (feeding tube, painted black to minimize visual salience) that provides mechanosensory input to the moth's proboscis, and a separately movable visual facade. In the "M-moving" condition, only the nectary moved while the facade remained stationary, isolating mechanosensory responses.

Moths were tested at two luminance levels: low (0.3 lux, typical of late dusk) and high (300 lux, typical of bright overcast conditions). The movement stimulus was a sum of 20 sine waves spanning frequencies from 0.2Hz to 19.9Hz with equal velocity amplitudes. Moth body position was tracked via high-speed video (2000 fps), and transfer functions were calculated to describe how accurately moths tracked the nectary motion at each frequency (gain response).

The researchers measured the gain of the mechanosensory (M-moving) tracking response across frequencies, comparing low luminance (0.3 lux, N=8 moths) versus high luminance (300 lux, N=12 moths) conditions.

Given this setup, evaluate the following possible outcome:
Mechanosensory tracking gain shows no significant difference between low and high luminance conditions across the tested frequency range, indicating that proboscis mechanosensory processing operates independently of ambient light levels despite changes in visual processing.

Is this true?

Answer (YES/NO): NO